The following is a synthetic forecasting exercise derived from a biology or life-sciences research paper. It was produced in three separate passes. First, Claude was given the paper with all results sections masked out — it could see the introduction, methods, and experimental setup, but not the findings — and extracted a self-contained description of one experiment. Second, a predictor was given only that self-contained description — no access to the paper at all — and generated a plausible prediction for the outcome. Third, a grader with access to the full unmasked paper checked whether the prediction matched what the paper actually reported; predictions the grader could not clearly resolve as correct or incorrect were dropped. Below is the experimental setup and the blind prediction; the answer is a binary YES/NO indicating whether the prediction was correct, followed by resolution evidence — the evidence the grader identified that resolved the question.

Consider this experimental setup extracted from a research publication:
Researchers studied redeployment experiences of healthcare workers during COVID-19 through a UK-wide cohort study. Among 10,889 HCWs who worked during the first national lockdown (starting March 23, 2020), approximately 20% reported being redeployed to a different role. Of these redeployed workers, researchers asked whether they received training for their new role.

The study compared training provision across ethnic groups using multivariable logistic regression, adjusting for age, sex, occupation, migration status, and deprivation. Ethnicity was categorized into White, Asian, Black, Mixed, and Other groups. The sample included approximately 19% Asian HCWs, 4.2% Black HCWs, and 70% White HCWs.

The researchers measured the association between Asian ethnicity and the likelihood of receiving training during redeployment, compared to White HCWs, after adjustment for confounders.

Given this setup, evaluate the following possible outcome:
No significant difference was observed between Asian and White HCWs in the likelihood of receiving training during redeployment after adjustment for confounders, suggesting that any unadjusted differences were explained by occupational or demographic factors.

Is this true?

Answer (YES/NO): NO